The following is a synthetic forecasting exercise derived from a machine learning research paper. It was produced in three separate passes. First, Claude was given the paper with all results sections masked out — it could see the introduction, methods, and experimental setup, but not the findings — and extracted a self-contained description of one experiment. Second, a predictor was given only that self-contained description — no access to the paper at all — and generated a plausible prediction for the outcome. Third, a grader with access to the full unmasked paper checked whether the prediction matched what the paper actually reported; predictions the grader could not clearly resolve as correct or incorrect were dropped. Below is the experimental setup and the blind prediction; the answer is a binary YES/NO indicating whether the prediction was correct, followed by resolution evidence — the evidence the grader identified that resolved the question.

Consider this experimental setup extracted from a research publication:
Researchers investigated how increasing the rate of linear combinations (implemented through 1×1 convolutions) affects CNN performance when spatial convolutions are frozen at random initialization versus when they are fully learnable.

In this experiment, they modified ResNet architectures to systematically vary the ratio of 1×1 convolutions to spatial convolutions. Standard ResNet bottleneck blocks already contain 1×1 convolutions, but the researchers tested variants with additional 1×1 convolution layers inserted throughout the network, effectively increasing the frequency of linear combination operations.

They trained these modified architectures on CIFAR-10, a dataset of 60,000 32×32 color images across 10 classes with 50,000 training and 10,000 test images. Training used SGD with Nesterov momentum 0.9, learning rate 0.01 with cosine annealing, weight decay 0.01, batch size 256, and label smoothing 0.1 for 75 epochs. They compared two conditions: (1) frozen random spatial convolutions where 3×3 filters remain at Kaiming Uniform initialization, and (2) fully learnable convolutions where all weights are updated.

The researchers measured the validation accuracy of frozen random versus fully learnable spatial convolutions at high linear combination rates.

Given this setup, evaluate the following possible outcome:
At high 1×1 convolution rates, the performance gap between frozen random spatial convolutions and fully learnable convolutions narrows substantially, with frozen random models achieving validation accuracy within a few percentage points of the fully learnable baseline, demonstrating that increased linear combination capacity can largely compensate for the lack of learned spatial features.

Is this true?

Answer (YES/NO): YES